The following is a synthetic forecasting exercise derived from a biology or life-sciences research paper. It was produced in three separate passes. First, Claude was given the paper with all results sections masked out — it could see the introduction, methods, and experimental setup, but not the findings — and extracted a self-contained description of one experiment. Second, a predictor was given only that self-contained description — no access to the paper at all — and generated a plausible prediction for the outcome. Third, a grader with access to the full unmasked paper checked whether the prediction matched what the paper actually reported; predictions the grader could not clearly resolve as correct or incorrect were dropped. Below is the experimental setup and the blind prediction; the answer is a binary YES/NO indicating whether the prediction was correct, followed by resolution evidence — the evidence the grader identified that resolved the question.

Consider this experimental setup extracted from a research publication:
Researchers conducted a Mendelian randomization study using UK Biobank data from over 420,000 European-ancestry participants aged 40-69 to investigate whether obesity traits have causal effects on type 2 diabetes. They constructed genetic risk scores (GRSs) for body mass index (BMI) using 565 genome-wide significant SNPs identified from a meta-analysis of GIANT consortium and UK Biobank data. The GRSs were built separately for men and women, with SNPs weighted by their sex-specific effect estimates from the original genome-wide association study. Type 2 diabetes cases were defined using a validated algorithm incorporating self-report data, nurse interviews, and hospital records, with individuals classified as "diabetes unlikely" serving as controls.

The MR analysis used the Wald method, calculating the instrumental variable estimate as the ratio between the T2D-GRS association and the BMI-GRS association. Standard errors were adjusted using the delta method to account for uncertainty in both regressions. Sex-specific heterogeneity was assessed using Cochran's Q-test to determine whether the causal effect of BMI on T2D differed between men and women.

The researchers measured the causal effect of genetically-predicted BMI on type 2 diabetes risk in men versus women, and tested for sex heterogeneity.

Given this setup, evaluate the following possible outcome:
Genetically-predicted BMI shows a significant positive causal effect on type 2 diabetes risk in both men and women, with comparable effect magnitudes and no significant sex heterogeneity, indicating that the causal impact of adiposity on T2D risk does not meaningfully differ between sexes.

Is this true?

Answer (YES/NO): NO